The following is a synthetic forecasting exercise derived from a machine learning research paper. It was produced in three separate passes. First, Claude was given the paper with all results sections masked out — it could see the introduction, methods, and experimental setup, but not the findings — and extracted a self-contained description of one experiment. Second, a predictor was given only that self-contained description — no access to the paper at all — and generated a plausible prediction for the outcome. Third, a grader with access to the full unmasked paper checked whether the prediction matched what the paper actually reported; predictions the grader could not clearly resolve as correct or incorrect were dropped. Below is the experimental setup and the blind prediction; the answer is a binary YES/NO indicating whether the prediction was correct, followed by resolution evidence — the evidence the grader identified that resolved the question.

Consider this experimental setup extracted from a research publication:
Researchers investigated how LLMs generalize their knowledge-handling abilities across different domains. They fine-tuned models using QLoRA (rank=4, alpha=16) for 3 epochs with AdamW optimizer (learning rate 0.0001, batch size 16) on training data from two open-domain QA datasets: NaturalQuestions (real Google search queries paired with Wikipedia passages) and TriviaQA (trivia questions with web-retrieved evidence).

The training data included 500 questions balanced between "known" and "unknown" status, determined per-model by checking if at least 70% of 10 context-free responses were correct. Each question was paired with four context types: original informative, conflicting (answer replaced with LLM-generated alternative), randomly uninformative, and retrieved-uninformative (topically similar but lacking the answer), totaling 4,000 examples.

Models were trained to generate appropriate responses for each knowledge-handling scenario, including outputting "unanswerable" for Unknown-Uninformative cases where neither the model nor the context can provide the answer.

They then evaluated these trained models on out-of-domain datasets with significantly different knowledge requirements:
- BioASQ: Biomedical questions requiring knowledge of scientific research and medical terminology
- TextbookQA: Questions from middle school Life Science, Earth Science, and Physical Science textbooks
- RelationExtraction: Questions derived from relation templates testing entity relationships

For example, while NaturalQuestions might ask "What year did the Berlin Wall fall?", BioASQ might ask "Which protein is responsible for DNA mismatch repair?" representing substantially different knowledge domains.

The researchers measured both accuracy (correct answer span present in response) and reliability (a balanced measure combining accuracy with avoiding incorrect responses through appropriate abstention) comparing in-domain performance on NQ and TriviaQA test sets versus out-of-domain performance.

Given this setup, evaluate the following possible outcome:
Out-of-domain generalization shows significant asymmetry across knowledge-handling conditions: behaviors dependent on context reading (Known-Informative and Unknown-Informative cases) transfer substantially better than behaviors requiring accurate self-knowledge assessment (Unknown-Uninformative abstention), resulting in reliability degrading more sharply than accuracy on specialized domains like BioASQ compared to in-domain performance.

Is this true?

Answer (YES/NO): NO